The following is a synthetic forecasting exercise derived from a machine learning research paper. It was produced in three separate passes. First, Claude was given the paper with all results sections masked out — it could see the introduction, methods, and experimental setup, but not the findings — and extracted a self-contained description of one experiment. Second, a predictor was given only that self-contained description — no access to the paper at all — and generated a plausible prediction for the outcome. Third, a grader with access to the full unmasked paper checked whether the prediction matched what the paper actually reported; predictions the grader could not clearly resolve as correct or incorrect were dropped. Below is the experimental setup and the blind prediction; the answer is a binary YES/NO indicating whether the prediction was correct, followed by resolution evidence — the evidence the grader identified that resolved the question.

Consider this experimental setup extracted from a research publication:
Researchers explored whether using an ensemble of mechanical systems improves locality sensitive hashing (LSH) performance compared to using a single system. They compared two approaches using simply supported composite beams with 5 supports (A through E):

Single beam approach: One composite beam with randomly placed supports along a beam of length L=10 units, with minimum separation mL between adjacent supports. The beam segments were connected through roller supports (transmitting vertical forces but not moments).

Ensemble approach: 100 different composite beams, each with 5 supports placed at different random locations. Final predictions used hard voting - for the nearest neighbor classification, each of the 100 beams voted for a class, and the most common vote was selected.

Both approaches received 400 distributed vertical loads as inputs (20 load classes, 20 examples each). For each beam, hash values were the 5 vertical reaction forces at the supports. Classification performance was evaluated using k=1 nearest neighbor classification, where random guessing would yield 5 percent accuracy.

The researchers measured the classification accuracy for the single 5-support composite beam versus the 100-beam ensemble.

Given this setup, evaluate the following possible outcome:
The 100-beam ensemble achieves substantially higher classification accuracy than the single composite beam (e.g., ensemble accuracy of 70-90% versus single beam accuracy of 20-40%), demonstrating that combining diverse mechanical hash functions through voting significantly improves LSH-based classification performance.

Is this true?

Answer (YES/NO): NO